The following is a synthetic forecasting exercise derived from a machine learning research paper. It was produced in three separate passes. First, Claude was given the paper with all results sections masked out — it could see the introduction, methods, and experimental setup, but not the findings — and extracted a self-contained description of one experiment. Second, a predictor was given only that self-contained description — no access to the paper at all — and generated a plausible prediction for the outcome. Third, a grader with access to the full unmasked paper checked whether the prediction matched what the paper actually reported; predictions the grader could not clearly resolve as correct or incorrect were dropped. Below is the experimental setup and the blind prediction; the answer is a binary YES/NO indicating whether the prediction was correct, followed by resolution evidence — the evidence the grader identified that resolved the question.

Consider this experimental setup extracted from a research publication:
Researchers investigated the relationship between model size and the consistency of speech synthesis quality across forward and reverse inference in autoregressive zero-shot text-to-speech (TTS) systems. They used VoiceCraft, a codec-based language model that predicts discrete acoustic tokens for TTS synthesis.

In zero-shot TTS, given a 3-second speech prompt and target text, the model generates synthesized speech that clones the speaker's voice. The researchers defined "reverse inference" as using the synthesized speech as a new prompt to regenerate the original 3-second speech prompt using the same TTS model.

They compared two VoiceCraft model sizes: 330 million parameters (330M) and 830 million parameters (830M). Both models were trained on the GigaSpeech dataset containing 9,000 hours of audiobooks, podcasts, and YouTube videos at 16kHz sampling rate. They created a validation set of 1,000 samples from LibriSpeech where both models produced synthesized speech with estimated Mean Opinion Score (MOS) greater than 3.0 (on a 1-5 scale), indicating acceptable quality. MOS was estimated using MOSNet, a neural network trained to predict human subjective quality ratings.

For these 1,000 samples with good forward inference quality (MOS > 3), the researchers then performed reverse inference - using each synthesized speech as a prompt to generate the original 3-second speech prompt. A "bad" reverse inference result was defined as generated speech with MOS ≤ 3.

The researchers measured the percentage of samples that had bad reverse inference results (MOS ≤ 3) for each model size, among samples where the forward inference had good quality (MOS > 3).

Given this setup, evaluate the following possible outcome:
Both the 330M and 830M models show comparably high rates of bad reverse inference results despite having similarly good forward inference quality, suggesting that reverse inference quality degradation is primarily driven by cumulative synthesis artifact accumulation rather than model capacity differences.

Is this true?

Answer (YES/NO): NO